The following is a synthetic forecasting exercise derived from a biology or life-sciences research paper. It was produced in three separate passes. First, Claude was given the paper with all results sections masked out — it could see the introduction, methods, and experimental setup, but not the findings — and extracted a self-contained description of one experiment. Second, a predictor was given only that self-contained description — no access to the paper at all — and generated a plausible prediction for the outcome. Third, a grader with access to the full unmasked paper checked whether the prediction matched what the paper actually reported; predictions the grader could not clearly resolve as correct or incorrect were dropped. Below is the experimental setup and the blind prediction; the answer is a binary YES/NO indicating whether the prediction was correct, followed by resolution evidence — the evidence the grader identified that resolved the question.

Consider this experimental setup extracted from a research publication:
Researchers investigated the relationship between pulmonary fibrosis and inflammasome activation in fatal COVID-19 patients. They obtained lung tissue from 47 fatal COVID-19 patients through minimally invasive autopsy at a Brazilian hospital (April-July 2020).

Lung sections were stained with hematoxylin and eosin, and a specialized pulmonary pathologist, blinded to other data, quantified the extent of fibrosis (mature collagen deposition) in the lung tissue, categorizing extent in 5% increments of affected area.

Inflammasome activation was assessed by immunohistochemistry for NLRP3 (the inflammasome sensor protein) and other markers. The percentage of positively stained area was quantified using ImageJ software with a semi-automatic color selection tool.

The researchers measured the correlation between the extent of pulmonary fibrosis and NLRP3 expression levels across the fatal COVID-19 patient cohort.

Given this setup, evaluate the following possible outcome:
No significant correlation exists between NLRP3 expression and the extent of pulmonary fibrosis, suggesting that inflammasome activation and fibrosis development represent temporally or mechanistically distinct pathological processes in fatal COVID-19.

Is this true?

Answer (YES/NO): NO